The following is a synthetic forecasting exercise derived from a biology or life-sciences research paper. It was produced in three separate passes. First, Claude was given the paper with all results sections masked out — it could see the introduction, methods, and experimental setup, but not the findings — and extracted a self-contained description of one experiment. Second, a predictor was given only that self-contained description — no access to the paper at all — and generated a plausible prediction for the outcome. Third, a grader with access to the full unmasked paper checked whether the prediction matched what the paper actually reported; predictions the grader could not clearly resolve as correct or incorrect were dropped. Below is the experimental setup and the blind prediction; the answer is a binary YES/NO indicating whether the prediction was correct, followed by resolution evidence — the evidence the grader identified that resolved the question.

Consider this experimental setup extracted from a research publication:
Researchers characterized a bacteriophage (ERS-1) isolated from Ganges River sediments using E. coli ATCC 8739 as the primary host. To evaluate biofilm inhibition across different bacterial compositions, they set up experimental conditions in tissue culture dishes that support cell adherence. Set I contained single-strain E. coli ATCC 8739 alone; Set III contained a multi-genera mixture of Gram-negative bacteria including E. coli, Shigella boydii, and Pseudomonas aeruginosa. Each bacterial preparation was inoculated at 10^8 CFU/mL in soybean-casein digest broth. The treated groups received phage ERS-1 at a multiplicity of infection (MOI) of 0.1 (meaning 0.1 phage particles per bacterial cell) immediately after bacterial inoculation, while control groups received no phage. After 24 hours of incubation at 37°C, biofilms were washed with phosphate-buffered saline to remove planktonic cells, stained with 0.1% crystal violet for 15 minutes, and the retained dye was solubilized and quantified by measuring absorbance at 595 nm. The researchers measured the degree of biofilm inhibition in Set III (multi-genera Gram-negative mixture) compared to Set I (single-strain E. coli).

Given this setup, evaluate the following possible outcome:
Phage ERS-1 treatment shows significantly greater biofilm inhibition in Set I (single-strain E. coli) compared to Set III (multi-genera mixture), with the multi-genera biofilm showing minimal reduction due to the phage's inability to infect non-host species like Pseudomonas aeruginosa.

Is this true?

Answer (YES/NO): NO